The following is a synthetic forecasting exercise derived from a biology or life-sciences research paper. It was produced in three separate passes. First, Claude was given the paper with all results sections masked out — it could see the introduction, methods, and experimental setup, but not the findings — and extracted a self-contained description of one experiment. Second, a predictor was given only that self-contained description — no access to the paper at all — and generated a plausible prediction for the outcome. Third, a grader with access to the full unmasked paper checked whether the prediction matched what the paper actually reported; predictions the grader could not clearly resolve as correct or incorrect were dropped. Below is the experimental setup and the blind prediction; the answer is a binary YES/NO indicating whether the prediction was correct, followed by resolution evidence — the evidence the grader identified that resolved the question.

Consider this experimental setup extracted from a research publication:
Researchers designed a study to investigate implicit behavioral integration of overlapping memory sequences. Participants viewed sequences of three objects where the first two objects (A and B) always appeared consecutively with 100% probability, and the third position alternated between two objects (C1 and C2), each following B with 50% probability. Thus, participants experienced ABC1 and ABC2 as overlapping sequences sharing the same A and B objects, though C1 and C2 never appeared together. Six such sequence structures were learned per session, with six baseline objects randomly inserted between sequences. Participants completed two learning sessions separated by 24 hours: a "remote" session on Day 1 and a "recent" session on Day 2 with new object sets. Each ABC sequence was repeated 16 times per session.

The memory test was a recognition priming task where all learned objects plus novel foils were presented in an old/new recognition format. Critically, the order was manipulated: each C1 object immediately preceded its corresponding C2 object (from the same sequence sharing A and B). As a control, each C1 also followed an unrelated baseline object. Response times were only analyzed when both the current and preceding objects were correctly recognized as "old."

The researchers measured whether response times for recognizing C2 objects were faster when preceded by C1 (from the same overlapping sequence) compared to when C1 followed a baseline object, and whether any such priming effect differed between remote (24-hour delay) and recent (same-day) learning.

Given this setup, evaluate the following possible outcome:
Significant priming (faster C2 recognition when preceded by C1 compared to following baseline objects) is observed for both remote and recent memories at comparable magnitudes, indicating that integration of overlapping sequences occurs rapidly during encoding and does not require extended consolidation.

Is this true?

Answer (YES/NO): NO